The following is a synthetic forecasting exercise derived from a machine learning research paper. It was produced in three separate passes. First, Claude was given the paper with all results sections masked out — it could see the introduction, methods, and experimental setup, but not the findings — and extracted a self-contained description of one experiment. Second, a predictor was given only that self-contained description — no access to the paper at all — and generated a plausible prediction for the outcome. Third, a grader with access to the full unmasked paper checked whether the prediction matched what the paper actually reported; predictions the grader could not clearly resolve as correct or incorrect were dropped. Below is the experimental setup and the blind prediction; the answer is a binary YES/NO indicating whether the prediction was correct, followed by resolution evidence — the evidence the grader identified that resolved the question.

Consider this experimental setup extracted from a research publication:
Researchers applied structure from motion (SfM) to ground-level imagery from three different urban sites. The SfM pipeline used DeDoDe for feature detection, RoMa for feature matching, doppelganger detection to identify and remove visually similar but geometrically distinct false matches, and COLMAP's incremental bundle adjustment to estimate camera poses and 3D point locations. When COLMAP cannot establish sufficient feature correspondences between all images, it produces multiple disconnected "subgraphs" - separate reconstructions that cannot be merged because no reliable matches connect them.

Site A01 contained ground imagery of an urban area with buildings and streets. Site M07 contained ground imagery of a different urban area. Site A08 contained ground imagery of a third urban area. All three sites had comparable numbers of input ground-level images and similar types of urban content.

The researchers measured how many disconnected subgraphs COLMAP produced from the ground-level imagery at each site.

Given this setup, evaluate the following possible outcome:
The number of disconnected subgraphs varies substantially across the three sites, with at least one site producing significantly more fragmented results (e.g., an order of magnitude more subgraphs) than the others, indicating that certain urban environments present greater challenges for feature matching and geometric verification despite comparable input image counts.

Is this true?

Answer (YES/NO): NO